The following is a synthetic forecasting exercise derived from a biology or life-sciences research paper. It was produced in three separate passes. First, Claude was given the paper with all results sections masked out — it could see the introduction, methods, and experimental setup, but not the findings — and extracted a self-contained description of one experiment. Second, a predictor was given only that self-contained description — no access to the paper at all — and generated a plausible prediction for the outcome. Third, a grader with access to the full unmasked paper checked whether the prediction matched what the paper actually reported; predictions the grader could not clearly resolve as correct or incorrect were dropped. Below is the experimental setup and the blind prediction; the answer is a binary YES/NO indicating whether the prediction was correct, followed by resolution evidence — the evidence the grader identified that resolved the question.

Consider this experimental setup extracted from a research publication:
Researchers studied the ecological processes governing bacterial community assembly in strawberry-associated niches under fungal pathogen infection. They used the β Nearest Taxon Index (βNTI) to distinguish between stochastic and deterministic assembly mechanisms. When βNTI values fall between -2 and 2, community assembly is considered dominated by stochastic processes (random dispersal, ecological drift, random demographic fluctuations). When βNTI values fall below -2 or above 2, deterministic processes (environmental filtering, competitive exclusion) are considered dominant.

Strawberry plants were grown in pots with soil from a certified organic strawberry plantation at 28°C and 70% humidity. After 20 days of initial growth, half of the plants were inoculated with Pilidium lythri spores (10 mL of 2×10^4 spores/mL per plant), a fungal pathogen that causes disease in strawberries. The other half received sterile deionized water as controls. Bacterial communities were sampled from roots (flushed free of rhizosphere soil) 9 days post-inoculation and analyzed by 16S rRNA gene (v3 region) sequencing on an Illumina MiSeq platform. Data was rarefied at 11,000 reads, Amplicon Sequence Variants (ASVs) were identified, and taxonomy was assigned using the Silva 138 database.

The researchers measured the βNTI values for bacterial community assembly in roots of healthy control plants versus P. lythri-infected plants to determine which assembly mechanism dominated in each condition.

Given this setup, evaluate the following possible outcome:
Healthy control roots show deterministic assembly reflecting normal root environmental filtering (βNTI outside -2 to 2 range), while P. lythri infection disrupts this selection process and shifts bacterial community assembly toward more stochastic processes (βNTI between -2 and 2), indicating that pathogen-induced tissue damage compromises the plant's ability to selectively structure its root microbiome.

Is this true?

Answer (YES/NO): NO